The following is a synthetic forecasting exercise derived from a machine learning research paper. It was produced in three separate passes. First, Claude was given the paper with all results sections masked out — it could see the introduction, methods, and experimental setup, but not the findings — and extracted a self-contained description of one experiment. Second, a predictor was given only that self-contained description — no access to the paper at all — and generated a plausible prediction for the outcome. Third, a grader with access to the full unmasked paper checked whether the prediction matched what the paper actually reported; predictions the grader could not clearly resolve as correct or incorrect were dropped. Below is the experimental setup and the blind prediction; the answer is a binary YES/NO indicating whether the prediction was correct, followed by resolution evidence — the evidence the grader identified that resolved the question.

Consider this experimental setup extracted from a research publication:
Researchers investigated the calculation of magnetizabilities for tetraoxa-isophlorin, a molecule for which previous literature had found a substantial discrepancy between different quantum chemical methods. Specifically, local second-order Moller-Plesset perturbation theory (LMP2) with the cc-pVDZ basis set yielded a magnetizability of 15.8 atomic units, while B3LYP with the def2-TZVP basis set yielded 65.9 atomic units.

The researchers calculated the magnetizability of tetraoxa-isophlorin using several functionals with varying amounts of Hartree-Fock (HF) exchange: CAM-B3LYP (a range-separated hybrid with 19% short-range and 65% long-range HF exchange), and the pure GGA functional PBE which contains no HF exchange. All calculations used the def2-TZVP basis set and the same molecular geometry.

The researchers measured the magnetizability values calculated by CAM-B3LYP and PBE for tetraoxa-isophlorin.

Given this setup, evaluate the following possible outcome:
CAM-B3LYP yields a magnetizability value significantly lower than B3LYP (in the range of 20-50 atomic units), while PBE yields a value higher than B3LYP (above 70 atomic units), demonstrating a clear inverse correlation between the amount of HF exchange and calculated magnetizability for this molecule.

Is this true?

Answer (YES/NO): YES